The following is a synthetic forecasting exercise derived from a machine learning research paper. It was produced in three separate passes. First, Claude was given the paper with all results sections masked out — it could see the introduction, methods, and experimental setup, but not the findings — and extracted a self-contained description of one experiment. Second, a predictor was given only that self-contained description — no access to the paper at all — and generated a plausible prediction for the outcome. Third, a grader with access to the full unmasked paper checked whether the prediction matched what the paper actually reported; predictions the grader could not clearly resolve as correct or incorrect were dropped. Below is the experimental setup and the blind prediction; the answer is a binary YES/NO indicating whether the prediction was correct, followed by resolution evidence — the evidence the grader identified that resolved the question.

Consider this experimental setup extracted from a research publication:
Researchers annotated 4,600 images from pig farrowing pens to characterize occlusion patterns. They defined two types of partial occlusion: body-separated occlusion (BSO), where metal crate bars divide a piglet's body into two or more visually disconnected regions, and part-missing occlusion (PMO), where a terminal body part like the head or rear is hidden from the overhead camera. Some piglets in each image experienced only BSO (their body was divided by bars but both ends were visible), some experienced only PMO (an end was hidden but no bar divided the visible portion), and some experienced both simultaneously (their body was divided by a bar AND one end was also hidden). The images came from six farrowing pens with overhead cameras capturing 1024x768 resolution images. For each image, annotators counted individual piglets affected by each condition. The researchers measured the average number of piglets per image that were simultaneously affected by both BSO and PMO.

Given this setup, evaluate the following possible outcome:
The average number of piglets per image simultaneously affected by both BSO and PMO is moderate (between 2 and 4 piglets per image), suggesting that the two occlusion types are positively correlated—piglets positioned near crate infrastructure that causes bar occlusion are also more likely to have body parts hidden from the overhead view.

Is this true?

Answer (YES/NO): NO